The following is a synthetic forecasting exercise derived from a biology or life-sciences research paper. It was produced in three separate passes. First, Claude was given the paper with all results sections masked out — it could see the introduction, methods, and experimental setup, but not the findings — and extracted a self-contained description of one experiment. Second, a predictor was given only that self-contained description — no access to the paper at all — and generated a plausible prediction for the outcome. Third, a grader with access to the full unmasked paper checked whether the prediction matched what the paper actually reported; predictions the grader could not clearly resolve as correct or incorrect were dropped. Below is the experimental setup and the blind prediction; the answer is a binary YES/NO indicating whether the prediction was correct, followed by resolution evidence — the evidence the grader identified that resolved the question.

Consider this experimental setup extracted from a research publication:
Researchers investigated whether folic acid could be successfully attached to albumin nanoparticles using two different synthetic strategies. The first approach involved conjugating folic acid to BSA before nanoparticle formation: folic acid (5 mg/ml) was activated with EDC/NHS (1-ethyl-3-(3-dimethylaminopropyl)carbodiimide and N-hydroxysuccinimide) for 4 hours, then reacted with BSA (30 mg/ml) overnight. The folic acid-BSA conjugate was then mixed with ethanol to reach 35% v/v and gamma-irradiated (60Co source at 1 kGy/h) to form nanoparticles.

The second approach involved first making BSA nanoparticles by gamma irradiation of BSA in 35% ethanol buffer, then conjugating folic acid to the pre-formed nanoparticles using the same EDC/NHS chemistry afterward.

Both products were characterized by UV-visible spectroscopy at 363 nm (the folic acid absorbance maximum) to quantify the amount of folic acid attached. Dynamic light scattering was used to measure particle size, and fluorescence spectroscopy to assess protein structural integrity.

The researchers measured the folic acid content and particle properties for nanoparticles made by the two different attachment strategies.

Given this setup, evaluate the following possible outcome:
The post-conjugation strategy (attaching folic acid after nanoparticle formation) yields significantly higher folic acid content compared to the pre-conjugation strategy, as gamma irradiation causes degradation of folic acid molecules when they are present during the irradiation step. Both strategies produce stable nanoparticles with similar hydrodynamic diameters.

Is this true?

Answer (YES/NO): NO